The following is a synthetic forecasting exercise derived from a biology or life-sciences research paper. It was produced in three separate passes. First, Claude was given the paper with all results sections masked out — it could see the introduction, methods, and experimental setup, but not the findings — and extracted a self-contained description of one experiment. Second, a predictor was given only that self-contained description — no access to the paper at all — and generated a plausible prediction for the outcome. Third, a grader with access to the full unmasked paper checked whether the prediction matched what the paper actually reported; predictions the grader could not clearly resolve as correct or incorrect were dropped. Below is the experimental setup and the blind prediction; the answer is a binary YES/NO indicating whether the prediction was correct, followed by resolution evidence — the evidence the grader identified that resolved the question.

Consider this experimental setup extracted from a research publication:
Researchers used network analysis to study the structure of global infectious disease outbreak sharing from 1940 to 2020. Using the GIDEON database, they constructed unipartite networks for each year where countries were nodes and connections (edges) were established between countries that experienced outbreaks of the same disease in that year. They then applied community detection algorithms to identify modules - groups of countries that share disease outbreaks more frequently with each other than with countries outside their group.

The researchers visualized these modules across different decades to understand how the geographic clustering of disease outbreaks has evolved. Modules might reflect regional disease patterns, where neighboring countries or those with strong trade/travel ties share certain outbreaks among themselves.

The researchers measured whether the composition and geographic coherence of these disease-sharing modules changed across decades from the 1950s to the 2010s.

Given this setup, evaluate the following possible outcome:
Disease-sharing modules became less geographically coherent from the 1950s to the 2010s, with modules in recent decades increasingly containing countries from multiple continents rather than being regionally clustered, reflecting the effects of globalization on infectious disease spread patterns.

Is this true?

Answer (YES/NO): YES